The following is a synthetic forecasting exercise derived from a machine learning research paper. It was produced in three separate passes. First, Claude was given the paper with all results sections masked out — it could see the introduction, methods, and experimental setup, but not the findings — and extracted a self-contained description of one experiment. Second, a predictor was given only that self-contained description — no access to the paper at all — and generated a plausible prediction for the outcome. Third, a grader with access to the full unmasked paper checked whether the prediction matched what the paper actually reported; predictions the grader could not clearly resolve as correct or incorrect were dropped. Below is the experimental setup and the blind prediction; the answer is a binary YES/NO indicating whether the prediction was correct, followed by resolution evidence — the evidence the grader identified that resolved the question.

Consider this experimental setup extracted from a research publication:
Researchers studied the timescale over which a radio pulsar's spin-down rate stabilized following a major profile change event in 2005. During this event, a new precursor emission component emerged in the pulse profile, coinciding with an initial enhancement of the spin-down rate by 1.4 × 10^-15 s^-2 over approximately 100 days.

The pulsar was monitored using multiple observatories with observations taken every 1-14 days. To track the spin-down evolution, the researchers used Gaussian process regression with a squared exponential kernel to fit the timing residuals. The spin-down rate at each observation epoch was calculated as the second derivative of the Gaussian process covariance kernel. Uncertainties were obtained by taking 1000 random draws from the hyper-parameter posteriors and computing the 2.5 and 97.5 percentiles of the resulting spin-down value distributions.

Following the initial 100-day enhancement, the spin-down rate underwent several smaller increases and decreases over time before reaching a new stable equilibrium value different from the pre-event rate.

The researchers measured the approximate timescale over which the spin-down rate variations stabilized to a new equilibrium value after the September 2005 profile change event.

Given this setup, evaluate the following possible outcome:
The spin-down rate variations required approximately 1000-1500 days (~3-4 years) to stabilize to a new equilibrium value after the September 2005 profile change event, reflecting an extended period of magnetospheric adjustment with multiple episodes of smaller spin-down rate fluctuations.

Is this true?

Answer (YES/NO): NO